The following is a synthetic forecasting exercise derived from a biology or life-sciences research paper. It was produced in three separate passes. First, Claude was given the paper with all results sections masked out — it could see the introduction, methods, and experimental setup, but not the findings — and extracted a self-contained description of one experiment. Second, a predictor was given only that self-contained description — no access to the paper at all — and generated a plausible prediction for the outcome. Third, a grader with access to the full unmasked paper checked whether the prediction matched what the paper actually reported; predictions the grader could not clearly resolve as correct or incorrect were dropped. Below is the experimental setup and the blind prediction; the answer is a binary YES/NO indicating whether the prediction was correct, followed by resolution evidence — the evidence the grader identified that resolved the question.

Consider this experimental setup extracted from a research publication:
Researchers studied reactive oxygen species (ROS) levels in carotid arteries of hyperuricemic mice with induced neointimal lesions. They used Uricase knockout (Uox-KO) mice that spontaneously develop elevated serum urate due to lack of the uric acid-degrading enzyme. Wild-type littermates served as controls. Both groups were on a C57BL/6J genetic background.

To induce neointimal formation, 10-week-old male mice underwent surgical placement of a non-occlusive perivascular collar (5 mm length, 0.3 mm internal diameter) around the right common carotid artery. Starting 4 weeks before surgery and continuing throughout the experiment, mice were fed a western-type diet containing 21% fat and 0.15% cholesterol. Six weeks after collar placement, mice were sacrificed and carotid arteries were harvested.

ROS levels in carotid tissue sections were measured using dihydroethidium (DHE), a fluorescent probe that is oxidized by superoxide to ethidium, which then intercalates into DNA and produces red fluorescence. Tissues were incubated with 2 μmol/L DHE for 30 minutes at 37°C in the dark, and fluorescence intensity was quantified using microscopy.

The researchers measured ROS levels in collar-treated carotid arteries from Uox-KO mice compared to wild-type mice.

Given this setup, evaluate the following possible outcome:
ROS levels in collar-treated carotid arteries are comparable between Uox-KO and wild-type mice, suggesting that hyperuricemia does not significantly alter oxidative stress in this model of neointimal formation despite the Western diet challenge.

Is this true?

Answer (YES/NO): NO